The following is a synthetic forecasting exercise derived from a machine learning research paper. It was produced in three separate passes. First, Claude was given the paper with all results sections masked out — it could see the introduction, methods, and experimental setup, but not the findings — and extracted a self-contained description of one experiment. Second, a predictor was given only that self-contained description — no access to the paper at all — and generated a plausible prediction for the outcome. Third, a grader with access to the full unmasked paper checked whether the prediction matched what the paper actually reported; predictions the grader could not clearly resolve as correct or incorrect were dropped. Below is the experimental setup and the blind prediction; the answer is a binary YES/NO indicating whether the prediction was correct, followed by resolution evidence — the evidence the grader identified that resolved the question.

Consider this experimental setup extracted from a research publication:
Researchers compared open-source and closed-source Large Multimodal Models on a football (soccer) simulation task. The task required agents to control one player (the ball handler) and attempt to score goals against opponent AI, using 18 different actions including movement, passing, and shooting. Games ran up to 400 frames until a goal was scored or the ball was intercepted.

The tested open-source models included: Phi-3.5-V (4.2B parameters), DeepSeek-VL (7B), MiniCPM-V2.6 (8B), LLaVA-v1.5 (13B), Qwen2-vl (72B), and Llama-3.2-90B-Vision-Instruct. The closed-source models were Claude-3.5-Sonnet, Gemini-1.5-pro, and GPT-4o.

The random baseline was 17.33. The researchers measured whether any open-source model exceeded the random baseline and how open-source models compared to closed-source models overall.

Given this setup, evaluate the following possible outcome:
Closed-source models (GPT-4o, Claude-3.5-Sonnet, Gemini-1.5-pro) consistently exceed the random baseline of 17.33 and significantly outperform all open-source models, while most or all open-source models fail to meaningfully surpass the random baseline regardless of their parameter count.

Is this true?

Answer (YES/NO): NO